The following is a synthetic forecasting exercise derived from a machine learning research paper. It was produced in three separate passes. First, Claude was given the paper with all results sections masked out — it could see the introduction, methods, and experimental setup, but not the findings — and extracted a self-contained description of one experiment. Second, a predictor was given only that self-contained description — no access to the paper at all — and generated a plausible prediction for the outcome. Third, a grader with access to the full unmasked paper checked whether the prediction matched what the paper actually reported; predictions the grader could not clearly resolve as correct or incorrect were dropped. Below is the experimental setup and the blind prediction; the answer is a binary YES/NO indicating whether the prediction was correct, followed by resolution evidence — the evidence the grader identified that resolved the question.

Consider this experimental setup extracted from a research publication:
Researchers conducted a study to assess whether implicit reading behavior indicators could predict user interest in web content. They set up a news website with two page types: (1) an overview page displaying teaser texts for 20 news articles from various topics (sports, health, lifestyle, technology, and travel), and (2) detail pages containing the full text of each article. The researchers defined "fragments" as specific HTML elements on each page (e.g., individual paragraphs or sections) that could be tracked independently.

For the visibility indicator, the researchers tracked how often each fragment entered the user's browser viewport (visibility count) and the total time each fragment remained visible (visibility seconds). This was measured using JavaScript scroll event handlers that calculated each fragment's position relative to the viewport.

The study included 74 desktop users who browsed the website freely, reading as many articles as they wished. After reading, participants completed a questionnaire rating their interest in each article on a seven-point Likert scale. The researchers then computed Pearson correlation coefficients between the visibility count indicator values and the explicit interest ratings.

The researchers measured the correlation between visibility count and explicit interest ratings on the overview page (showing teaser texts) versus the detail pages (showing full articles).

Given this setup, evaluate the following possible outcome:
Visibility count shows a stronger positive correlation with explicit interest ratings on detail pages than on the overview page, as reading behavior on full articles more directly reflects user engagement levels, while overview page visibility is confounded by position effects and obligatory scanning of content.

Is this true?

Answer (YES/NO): YES